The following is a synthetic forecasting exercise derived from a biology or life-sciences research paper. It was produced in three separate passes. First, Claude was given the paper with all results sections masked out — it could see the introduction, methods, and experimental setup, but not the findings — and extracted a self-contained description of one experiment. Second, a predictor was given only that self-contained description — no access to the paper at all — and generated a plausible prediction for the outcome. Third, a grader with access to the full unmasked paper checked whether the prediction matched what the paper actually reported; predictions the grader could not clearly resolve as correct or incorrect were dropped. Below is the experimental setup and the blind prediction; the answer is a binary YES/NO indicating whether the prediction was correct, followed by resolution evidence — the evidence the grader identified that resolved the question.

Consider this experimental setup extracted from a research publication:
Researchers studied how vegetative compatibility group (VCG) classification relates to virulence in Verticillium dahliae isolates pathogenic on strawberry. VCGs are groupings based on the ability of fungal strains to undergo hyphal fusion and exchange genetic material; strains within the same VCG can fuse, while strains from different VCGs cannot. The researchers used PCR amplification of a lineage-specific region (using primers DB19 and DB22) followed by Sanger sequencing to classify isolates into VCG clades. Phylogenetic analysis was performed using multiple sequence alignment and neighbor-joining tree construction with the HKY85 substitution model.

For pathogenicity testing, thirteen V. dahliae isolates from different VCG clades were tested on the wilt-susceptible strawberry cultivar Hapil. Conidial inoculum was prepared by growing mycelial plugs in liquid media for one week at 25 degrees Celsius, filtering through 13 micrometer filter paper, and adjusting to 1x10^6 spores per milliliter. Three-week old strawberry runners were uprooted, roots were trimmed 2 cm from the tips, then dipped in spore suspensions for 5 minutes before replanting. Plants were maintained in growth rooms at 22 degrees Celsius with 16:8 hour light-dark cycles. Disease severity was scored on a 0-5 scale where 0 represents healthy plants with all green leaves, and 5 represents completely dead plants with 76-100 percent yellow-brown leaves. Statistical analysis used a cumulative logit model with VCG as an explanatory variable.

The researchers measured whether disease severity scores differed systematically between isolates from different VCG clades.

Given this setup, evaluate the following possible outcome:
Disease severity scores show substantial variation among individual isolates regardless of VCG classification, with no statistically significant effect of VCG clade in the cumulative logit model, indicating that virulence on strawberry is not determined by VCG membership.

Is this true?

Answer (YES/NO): NO